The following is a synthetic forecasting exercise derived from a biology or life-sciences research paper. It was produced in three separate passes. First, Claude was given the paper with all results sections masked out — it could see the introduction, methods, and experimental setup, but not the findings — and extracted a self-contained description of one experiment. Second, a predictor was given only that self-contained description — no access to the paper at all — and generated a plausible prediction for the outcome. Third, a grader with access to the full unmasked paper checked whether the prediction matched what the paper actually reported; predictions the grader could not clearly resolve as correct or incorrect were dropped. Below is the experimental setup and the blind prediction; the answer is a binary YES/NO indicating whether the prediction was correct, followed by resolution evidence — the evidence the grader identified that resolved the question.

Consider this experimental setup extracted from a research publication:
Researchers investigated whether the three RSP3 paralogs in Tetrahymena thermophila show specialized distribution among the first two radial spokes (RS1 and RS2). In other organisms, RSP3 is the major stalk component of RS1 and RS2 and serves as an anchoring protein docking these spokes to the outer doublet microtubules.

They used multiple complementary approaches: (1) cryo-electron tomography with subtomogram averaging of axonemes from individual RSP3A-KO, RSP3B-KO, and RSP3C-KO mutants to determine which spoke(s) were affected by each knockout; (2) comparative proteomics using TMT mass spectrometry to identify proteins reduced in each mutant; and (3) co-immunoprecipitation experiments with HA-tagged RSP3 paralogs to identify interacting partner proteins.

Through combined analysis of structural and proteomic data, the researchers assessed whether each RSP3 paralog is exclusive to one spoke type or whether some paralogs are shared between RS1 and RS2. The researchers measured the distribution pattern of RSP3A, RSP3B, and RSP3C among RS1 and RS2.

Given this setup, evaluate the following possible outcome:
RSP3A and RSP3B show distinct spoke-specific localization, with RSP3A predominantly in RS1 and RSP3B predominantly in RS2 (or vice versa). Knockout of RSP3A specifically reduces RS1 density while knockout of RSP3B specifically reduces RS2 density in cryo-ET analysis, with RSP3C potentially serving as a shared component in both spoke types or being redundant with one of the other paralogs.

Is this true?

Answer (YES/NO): NO